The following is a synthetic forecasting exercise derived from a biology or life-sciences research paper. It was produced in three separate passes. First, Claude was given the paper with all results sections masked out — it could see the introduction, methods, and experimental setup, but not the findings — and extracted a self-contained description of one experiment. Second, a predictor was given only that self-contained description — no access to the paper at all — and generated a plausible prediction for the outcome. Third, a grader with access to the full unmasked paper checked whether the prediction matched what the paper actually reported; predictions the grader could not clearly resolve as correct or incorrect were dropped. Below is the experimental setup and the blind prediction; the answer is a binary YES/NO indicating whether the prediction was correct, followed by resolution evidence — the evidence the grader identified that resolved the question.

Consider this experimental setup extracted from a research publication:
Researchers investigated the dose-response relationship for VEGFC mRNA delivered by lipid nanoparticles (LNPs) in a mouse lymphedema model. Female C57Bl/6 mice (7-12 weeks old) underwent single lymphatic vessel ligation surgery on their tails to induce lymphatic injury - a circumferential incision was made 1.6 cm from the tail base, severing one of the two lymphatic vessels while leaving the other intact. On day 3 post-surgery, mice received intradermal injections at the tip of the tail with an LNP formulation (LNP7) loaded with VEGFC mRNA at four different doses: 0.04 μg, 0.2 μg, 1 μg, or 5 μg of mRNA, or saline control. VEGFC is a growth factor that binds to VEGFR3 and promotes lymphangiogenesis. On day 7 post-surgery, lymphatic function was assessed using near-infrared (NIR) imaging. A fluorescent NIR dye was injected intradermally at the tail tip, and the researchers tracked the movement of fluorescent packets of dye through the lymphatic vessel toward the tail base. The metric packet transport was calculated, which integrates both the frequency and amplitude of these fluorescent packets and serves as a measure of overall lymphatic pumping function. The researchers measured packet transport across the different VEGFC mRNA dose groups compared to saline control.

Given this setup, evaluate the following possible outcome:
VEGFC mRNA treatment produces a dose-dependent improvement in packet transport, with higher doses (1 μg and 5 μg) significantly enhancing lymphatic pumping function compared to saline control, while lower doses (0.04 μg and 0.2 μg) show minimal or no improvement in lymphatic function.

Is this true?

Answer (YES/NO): NO